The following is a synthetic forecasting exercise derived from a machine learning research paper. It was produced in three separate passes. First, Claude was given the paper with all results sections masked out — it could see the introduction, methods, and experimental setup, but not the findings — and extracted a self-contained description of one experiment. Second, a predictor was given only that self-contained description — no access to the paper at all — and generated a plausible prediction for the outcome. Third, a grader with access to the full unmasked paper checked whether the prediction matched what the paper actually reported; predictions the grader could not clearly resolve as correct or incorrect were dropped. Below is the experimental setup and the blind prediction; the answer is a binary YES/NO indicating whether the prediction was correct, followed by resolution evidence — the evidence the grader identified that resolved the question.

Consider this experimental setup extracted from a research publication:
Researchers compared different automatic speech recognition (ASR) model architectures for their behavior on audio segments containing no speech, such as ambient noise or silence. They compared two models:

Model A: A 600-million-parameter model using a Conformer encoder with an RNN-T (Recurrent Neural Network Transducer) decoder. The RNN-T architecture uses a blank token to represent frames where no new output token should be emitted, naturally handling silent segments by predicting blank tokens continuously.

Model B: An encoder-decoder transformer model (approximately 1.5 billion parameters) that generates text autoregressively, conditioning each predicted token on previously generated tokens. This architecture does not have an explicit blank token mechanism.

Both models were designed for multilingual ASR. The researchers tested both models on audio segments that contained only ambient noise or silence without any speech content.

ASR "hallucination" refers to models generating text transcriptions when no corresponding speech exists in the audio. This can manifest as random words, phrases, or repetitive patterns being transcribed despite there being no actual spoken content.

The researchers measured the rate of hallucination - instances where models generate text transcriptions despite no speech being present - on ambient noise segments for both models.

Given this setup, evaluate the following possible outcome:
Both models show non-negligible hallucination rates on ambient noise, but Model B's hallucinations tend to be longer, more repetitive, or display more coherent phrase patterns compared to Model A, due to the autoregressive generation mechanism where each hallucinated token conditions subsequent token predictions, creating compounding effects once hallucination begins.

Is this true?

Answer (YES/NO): YES